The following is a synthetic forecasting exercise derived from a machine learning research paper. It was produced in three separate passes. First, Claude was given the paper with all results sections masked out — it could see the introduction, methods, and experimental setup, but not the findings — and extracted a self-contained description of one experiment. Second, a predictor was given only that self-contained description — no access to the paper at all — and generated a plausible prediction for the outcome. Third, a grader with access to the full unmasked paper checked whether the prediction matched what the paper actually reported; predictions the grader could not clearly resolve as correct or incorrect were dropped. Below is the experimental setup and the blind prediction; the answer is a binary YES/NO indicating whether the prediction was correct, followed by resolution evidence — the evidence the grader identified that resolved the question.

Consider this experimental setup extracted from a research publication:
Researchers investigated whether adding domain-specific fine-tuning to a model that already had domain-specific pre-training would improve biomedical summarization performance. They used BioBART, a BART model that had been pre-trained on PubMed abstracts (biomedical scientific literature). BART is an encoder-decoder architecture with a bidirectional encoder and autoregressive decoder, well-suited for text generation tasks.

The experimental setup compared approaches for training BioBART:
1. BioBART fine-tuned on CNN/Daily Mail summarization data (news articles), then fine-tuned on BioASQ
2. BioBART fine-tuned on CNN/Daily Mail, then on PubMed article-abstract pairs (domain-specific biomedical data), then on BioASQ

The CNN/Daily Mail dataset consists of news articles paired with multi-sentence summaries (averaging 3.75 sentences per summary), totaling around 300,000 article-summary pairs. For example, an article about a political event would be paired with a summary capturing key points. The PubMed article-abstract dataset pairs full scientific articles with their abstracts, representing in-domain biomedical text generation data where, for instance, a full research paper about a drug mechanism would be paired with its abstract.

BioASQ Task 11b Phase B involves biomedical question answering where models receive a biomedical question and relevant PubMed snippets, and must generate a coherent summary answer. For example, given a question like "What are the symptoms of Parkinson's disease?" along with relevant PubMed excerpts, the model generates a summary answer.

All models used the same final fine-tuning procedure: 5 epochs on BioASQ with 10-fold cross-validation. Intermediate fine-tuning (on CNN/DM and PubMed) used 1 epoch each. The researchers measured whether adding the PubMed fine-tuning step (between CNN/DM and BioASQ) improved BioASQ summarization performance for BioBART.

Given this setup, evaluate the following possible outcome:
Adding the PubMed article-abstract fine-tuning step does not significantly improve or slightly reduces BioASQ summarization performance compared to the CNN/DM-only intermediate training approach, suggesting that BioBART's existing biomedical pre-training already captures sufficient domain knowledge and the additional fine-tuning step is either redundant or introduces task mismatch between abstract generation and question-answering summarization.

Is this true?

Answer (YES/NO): YES